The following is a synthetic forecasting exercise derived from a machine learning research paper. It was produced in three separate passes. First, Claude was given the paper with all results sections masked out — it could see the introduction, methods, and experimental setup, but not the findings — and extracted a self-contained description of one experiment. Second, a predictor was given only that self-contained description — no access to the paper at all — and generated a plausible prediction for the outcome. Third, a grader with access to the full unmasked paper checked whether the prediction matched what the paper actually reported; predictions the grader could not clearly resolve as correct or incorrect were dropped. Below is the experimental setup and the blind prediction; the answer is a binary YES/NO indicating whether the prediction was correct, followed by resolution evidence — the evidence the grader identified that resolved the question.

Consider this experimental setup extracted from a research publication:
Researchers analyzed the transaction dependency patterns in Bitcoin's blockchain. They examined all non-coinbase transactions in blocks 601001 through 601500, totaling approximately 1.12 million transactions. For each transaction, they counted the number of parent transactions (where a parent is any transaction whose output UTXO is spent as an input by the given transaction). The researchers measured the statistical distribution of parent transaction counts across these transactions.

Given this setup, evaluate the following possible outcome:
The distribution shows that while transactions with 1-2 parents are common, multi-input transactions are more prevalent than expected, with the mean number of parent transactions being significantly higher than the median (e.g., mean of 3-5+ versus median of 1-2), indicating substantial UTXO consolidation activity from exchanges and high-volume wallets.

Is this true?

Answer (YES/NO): NO